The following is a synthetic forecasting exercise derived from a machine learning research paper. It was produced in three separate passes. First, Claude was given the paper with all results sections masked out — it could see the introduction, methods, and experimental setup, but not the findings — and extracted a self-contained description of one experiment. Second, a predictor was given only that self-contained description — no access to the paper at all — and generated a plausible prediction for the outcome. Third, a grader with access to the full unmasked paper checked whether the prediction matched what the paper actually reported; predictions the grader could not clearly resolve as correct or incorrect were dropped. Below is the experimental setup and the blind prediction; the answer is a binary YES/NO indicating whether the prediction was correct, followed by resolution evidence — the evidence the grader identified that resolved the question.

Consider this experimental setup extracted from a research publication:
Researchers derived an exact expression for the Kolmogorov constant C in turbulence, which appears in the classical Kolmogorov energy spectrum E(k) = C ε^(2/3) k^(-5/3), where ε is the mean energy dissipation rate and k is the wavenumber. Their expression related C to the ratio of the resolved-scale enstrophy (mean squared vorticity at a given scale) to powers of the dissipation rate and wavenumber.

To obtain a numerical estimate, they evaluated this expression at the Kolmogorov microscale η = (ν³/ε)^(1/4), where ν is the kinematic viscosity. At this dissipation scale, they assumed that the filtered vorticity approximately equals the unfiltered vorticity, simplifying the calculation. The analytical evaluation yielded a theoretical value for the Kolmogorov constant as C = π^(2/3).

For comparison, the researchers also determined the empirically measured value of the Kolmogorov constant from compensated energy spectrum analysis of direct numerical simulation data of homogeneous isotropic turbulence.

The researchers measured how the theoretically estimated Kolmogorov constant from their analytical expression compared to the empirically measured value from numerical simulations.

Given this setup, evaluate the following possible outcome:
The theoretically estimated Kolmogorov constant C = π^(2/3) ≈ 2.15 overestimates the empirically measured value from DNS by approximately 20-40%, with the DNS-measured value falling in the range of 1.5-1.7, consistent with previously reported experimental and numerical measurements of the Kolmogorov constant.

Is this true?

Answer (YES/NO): YES